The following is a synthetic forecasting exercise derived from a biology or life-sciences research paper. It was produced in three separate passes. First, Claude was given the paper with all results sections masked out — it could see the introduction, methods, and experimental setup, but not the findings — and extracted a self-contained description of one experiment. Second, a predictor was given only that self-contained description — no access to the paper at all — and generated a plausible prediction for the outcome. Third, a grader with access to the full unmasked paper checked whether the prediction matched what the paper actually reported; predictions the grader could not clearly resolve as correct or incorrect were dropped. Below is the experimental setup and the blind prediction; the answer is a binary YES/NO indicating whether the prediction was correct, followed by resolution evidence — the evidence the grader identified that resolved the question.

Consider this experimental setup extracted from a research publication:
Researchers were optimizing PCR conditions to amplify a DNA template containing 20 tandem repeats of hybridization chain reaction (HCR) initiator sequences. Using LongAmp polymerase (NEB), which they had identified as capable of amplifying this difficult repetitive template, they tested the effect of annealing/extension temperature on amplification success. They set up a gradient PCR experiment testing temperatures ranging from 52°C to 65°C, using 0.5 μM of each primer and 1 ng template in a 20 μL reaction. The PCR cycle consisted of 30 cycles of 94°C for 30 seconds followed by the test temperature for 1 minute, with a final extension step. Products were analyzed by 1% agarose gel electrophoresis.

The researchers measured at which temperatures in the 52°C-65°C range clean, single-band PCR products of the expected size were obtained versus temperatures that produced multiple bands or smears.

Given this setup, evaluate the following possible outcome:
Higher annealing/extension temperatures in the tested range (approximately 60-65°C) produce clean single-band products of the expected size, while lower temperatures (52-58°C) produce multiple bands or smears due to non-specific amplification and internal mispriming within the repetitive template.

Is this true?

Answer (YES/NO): NO